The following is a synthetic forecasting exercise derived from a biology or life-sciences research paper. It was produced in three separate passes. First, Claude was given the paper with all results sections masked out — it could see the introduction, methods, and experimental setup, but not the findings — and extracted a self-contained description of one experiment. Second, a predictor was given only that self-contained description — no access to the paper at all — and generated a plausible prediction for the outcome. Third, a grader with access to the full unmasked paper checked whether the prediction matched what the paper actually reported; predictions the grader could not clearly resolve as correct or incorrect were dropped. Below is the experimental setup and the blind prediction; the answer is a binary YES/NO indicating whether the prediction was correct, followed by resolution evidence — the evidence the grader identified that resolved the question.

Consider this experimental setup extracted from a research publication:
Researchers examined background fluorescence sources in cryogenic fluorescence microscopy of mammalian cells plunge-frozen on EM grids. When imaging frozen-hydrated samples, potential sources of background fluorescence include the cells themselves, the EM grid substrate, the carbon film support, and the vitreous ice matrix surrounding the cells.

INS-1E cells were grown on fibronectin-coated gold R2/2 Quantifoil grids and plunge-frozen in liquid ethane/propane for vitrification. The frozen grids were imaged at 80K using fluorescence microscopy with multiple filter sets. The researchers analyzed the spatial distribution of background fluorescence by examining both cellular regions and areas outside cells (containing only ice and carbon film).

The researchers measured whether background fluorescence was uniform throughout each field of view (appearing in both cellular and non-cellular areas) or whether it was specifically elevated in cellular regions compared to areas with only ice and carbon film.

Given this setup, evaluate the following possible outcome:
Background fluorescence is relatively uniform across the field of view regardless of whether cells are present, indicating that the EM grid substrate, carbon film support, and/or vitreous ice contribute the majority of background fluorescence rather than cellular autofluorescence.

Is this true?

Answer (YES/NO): YES